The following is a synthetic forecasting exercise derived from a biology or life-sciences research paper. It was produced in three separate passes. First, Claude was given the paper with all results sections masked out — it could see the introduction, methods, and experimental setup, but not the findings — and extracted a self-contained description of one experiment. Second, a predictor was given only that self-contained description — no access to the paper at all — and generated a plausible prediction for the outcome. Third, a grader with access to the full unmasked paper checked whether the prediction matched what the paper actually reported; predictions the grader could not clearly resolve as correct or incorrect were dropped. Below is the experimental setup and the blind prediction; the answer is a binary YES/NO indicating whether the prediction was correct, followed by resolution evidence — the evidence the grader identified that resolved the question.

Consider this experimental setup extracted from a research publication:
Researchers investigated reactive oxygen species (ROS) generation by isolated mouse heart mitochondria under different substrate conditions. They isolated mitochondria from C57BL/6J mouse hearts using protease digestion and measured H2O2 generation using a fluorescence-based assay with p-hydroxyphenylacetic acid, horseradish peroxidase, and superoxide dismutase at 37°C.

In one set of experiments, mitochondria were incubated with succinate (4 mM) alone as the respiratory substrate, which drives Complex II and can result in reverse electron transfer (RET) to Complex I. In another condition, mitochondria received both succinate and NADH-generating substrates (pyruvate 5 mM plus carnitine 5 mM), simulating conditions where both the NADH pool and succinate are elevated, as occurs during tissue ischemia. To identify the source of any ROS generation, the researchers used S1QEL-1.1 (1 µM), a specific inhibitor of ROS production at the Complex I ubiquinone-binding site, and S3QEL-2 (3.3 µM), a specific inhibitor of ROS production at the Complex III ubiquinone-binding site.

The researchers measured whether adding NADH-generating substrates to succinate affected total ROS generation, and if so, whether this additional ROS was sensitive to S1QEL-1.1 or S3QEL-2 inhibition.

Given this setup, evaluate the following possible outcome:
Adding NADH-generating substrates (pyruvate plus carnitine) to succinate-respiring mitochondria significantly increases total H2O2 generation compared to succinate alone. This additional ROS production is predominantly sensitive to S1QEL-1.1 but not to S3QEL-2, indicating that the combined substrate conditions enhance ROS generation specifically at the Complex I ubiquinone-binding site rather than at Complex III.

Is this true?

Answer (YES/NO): NO